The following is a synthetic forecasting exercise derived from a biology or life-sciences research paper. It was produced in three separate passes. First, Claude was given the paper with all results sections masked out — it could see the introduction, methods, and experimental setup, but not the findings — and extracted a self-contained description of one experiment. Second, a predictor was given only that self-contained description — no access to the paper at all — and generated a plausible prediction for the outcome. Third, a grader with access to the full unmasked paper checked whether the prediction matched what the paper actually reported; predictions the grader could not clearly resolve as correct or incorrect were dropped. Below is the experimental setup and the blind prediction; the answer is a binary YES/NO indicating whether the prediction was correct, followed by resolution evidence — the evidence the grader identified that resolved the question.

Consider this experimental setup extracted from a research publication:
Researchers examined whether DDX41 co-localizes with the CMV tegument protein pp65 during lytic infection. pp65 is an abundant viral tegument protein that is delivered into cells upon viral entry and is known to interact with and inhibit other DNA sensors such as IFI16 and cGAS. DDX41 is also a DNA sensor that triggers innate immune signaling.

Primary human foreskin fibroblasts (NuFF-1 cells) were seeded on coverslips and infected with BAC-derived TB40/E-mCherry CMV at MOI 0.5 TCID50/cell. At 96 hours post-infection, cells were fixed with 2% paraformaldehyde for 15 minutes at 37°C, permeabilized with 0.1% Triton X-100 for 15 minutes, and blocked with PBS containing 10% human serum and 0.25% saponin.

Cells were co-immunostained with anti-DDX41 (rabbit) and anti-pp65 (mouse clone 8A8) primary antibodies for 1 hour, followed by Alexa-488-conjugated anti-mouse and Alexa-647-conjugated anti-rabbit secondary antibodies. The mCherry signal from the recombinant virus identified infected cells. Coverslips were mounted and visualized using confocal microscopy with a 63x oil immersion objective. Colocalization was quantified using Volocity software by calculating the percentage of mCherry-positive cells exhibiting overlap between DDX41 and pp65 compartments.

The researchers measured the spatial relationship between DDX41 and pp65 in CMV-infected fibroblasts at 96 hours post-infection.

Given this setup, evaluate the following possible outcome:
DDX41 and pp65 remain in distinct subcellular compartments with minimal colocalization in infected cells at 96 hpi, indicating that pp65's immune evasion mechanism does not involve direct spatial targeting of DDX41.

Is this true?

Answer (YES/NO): NO